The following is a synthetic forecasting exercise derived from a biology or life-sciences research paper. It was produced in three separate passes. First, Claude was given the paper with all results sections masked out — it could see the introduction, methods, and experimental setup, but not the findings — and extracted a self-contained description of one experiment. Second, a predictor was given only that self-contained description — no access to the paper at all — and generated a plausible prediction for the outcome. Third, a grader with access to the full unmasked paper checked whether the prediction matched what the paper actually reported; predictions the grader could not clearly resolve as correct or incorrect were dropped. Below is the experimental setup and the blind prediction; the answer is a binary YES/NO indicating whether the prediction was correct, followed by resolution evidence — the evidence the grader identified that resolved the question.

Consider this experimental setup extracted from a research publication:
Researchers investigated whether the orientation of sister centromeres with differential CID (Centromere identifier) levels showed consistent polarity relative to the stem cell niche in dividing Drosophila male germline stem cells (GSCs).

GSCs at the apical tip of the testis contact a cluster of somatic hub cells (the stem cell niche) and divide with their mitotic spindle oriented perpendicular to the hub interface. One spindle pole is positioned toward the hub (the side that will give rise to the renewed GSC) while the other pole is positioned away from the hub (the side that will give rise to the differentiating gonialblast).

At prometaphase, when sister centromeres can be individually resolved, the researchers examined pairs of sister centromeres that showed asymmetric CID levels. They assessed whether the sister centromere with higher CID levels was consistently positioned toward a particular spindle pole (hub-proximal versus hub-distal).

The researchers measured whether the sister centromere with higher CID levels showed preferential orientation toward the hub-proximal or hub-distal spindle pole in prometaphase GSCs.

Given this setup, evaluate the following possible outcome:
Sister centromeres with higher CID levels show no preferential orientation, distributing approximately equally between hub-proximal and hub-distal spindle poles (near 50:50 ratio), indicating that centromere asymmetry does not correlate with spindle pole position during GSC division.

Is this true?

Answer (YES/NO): NO